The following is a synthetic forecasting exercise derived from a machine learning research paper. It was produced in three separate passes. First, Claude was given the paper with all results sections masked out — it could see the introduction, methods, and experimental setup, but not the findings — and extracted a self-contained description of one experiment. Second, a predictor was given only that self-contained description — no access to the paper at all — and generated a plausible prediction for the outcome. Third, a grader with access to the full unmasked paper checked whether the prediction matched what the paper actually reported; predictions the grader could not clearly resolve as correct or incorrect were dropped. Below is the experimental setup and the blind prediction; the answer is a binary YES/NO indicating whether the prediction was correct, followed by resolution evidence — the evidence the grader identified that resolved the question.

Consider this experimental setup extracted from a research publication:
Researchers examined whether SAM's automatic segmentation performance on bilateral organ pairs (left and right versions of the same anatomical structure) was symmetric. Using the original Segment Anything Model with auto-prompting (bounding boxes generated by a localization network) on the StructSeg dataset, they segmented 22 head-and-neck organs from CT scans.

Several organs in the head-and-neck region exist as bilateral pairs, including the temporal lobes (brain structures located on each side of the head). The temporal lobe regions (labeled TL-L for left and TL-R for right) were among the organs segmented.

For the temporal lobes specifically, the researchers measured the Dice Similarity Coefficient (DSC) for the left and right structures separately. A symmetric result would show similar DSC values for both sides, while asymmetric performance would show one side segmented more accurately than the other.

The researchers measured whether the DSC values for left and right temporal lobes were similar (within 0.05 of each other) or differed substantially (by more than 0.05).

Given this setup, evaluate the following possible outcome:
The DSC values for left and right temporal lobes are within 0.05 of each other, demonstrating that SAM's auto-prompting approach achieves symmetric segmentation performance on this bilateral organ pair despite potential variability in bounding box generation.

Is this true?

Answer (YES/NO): NO